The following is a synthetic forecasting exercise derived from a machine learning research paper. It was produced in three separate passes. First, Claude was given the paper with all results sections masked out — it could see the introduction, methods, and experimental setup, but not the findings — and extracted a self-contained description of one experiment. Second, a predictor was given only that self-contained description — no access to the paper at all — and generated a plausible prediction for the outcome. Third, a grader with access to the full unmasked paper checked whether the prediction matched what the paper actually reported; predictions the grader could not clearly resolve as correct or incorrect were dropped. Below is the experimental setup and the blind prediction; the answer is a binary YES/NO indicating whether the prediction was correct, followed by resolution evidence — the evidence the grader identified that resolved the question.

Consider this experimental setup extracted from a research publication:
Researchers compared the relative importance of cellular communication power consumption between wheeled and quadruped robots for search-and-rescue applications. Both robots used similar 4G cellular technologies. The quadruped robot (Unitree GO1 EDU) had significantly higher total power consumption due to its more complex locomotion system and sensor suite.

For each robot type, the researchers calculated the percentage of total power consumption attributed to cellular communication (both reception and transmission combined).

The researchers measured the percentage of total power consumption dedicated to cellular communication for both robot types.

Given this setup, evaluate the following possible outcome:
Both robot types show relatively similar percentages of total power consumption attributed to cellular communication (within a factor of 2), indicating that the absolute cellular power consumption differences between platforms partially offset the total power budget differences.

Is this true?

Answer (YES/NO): NO